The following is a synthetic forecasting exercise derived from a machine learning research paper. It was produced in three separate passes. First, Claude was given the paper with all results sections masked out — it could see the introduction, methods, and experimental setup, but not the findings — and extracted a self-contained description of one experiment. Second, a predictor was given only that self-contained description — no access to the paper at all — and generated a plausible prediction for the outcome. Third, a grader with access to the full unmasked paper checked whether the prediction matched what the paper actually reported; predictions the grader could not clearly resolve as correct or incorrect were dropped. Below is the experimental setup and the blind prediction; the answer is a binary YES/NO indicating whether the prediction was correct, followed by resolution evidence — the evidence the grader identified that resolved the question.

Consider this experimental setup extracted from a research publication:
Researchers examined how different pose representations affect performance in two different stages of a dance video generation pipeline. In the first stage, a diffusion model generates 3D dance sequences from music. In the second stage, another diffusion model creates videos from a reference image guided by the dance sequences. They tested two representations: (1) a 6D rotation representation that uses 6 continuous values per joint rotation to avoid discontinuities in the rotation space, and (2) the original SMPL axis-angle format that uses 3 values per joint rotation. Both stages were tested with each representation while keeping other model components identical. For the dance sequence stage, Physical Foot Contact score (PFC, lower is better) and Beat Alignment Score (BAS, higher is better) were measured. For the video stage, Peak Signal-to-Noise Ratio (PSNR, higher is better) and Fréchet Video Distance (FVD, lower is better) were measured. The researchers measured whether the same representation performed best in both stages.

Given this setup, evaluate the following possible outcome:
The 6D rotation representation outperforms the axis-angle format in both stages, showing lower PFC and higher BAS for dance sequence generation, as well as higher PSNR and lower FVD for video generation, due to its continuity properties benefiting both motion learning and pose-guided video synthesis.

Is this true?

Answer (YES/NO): NO